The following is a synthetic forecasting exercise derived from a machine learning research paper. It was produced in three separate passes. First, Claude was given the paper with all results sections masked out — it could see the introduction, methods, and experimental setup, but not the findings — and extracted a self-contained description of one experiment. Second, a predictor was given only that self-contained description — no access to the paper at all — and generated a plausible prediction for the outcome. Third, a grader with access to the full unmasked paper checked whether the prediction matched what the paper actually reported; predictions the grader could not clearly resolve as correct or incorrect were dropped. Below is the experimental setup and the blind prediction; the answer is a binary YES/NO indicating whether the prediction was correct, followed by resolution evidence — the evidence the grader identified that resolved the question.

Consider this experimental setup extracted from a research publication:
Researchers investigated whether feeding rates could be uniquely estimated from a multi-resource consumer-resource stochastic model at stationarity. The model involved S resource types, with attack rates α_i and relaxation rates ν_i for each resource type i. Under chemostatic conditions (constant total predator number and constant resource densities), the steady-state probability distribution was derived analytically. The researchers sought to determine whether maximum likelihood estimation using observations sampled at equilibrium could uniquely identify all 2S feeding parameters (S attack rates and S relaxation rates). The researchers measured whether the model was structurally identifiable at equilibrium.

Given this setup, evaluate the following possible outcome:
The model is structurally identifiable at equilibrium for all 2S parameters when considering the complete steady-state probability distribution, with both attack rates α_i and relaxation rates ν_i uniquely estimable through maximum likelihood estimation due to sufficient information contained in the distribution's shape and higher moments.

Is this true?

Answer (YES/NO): NO